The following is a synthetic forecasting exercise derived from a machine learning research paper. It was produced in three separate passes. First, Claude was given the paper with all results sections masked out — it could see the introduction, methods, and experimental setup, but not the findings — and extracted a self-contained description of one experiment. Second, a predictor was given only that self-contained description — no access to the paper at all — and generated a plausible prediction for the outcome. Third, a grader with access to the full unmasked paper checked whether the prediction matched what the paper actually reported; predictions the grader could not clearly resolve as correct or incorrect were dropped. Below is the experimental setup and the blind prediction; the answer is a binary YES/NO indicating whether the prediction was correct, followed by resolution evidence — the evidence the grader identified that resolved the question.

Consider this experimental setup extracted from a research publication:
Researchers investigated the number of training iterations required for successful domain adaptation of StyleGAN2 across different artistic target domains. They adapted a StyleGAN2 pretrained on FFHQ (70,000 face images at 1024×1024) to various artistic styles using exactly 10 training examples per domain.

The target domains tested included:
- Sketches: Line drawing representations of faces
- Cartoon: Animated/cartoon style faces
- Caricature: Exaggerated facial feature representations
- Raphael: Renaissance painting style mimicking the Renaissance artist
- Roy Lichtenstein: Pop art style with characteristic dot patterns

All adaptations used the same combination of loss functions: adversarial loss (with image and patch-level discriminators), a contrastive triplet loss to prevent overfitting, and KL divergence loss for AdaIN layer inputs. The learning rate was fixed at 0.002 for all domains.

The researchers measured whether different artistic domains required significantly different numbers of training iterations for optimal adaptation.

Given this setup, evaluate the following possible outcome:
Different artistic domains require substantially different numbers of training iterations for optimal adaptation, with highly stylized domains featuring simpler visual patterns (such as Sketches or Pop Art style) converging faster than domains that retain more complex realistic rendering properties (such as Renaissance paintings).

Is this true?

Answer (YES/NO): NO